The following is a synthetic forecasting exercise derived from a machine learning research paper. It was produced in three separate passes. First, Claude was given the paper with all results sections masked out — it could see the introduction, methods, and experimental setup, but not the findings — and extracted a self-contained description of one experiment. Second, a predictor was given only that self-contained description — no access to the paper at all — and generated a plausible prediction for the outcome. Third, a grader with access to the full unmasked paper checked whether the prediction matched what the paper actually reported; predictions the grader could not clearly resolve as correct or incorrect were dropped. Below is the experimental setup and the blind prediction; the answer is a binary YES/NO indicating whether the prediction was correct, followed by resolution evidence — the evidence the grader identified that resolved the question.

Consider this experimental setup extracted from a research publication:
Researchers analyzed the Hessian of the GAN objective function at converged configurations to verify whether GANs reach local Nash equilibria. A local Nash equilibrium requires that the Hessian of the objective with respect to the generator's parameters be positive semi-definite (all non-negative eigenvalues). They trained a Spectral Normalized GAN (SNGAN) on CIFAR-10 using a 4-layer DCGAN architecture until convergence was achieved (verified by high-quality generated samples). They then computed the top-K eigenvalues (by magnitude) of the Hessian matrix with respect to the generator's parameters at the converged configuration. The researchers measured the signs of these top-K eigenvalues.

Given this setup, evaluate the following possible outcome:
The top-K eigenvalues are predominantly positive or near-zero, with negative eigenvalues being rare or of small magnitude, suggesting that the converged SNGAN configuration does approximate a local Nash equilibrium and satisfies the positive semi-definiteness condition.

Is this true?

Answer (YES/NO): NO